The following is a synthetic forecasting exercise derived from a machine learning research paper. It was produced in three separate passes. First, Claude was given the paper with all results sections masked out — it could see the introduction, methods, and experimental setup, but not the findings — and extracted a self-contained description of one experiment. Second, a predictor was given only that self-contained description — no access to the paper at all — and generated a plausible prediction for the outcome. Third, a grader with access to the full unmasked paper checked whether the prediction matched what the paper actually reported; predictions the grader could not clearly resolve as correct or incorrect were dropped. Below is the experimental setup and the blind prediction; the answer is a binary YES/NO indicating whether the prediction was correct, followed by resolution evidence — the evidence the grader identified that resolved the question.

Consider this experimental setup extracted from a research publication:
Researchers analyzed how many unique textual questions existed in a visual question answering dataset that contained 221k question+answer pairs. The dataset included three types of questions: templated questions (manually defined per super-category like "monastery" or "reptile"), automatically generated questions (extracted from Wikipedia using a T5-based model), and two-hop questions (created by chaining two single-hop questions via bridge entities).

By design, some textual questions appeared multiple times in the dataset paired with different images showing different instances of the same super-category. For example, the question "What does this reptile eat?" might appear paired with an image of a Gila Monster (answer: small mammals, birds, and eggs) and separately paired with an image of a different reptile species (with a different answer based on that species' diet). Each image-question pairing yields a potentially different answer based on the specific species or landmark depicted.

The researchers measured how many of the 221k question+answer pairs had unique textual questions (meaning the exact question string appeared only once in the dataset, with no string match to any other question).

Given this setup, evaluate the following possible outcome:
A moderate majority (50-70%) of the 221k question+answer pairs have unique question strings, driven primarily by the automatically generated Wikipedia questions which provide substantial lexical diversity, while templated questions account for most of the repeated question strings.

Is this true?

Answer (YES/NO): NO